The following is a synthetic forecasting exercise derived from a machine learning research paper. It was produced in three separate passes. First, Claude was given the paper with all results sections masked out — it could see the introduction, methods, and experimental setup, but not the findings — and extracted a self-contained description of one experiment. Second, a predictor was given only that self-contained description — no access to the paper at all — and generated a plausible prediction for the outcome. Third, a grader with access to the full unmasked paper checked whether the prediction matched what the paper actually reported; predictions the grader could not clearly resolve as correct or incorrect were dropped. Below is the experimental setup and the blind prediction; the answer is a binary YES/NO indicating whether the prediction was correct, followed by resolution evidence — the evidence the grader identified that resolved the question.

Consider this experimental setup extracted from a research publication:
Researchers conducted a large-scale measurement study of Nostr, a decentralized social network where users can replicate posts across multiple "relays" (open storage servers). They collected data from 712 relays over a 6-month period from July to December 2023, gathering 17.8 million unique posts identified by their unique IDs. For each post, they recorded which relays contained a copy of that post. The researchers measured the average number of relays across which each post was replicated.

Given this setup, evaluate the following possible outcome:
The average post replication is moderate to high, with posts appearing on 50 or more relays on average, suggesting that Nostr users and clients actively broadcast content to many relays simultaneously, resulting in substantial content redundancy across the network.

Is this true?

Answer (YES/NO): NO